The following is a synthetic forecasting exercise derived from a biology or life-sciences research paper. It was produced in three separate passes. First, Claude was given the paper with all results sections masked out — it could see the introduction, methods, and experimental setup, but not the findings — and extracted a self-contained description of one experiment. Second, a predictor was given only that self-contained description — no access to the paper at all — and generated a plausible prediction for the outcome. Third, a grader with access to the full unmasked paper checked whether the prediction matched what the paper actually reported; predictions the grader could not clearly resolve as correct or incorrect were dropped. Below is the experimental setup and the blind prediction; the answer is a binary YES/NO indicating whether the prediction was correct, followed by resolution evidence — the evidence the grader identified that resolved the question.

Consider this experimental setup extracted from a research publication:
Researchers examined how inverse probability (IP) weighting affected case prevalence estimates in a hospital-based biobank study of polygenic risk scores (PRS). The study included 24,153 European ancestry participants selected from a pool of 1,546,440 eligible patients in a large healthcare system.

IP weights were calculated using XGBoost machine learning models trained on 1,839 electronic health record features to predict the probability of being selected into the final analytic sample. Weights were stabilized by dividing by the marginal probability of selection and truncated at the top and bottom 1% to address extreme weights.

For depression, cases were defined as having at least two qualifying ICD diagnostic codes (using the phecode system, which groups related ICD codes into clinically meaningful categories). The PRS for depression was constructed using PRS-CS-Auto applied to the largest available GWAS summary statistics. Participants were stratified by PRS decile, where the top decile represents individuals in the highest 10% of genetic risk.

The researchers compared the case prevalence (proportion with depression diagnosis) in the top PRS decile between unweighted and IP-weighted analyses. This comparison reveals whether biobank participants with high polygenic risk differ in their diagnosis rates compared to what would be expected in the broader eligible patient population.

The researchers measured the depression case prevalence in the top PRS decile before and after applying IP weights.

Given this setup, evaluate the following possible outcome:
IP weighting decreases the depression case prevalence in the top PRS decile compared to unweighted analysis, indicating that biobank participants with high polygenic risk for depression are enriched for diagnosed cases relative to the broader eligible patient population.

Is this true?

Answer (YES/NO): YES